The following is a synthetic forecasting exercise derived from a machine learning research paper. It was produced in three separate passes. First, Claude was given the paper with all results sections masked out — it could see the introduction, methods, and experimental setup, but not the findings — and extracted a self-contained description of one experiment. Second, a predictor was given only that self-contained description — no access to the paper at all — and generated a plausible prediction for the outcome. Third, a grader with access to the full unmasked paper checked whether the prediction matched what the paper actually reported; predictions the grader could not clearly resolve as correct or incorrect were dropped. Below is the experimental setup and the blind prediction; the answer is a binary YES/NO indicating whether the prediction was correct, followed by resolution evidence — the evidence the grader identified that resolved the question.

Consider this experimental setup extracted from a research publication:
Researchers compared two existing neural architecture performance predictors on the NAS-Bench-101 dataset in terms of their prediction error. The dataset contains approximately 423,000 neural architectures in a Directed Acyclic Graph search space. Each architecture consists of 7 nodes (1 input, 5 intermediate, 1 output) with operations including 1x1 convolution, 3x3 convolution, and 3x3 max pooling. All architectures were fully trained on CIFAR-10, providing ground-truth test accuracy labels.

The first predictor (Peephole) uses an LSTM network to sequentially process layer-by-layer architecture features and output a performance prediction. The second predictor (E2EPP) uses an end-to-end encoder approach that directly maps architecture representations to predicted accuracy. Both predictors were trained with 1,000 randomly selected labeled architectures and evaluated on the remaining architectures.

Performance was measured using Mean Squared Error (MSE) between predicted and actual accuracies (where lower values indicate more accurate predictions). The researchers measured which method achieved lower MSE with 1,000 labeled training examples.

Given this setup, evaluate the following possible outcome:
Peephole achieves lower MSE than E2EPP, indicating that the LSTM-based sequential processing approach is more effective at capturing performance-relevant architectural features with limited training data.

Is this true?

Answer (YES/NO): NO